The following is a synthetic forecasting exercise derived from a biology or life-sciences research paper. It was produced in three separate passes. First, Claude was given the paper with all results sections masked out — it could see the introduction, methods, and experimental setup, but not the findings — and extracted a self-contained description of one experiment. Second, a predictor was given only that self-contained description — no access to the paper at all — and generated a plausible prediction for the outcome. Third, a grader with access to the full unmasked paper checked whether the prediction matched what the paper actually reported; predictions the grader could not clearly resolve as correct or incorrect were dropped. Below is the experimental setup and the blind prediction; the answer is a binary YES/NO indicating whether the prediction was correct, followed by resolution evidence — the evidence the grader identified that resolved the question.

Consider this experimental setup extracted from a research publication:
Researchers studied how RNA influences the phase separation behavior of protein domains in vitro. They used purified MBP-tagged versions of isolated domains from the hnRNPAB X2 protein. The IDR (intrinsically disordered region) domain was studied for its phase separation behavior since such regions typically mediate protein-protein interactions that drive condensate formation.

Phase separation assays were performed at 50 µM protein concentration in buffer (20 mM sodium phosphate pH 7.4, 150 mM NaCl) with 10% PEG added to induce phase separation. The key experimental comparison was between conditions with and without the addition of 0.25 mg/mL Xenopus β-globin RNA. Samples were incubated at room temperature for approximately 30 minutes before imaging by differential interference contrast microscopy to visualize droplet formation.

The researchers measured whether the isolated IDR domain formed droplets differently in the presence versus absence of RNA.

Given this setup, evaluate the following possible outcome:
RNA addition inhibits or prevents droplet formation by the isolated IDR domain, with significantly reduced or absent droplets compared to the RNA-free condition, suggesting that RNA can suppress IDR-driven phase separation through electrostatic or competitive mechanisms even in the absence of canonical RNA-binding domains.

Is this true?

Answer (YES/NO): NO